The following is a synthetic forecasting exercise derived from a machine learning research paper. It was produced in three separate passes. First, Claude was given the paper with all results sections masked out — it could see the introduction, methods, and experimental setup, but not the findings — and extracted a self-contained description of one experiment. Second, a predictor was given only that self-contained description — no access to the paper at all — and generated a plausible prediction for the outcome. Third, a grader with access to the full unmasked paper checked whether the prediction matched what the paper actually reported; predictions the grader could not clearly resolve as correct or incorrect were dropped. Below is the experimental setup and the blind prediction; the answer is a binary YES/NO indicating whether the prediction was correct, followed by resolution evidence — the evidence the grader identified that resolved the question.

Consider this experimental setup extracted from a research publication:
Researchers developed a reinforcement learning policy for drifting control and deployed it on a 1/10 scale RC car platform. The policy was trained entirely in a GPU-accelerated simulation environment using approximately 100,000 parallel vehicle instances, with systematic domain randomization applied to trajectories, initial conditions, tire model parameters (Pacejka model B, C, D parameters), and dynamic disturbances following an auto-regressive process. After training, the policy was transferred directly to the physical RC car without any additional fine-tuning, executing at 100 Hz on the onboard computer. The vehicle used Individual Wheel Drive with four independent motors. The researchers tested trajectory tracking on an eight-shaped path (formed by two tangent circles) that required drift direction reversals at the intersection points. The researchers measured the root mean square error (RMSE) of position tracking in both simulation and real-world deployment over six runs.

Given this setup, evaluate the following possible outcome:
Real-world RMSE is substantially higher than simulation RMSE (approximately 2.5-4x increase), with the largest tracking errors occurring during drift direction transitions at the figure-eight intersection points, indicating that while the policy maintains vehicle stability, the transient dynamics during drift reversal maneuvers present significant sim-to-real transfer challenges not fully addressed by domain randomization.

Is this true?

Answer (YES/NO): NO